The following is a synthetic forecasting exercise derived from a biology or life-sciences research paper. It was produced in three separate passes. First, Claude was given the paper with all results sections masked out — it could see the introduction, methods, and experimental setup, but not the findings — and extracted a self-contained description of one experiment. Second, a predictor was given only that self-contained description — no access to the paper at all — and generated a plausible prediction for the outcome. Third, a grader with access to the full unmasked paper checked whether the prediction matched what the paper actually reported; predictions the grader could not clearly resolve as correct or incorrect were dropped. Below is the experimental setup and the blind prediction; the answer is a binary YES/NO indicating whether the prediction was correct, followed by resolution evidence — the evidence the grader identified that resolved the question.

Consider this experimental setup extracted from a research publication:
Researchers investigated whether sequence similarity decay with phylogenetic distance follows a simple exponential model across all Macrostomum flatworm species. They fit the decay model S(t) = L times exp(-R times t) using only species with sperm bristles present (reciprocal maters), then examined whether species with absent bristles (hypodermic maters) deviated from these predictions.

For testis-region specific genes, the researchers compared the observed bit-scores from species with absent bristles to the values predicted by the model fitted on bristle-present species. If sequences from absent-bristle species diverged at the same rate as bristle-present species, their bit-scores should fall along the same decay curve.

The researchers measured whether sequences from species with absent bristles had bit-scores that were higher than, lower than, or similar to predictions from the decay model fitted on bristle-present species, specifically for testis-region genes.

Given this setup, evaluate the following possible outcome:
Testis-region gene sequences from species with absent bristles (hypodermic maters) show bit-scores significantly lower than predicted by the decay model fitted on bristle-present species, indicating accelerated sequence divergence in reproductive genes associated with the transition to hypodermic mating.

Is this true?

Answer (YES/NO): YES